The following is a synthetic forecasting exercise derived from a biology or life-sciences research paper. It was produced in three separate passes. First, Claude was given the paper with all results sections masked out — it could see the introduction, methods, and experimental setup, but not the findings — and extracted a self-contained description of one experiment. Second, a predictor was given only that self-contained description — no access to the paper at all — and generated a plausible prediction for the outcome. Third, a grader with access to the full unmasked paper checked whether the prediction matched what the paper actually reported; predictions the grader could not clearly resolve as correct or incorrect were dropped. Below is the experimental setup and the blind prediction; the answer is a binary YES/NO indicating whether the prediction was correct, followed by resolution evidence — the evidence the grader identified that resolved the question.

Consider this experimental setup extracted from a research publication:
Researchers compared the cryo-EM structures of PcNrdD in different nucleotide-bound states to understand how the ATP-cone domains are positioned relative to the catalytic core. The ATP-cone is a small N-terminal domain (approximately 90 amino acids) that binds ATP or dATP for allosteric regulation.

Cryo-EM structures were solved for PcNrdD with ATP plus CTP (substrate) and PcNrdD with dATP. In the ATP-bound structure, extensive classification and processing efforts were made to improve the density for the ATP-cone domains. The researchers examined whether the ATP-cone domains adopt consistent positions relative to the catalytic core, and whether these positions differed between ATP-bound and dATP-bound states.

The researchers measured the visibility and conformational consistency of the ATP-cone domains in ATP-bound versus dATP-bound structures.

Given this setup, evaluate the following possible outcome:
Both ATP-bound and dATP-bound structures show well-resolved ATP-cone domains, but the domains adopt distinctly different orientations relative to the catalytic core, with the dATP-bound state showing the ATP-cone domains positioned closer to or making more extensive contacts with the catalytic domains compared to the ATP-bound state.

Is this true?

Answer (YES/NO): NO